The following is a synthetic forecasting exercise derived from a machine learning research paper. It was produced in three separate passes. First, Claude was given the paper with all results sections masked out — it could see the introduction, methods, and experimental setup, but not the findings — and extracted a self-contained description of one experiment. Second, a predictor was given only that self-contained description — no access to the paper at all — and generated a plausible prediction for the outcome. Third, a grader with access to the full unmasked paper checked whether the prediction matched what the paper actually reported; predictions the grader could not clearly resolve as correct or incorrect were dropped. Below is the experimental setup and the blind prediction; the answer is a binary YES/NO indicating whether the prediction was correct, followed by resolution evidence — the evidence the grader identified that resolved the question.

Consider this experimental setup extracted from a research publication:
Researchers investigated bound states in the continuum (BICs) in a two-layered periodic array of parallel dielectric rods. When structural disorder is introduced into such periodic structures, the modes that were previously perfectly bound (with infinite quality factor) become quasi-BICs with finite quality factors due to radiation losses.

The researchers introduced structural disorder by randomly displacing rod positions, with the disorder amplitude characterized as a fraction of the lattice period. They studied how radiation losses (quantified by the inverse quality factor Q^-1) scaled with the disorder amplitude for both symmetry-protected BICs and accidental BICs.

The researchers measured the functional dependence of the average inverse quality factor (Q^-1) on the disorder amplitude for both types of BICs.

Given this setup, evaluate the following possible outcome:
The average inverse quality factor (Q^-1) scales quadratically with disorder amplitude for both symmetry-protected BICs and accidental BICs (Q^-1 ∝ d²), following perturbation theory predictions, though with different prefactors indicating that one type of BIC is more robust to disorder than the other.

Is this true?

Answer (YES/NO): YES